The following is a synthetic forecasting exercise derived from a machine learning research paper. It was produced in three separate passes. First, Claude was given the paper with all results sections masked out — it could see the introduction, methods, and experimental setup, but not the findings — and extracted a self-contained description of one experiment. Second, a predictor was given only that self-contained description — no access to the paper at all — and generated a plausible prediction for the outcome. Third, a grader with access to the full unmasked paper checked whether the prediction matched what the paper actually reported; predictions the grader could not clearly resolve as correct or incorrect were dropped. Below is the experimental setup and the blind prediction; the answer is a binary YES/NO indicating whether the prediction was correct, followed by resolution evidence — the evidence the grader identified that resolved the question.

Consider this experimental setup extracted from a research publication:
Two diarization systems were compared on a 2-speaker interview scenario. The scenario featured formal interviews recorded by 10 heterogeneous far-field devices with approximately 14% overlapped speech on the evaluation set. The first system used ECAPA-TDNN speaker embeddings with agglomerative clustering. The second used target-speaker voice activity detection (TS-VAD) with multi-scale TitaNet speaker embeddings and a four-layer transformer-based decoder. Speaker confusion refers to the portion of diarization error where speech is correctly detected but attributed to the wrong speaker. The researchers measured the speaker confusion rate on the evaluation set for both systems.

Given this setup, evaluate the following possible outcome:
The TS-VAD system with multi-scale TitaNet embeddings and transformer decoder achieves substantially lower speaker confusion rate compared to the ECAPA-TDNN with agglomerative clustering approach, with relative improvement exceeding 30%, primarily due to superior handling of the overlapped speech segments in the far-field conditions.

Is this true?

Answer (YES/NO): YES